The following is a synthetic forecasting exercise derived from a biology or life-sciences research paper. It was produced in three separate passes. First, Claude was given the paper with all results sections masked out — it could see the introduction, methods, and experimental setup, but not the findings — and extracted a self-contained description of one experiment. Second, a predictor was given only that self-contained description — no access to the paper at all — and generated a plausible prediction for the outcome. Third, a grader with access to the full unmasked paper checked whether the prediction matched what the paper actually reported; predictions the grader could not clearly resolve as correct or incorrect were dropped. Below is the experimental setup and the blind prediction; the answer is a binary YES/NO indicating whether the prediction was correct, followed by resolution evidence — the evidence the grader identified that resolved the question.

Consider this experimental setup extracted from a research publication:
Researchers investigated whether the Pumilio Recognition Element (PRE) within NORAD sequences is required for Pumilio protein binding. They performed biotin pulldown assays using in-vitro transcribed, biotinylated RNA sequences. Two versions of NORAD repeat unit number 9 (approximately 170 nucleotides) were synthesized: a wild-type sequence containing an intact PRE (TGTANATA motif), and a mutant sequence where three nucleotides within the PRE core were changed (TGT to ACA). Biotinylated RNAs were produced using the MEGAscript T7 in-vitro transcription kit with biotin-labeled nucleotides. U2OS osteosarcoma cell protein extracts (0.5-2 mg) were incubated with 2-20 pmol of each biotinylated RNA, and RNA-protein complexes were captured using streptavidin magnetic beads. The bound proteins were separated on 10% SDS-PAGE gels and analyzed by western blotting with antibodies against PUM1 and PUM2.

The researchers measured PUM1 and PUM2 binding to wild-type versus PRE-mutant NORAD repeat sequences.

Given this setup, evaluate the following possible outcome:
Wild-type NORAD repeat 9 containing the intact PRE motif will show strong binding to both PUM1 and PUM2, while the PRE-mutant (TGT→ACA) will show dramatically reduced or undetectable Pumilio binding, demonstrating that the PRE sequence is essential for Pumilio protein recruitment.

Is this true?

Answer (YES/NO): YES